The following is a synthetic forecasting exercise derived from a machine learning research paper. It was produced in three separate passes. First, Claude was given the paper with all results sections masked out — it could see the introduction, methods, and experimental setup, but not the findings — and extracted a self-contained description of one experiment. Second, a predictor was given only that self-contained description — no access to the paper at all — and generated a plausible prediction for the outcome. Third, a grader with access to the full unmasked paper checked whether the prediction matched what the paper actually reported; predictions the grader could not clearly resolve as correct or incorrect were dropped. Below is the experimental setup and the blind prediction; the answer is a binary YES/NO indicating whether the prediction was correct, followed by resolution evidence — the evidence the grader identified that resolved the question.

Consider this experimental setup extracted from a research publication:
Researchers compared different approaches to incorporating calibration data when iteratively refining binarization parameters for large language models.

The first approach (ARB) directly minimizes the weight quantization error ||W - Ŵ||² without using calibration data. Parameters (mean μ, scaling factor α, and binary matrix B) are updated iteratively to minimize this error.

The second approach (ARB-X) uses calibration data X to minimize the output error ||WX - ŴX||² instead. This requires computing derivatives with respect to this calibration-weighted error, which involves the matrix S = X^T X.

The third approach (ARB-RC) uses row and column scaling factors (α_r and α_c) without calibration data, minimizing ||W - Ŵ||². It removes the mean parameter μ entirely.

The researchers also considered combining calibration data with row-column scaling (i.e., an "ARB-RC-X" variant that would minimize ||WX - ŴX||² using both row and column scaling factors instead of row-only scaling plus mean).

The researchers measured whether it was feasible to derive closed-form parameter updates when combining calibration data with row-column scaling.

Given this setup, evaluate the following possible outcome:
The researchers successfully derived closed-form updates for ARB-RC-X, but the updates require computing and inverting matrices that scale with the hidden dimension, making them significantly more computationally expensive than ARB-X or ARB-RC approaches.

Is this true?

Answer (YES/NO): NO